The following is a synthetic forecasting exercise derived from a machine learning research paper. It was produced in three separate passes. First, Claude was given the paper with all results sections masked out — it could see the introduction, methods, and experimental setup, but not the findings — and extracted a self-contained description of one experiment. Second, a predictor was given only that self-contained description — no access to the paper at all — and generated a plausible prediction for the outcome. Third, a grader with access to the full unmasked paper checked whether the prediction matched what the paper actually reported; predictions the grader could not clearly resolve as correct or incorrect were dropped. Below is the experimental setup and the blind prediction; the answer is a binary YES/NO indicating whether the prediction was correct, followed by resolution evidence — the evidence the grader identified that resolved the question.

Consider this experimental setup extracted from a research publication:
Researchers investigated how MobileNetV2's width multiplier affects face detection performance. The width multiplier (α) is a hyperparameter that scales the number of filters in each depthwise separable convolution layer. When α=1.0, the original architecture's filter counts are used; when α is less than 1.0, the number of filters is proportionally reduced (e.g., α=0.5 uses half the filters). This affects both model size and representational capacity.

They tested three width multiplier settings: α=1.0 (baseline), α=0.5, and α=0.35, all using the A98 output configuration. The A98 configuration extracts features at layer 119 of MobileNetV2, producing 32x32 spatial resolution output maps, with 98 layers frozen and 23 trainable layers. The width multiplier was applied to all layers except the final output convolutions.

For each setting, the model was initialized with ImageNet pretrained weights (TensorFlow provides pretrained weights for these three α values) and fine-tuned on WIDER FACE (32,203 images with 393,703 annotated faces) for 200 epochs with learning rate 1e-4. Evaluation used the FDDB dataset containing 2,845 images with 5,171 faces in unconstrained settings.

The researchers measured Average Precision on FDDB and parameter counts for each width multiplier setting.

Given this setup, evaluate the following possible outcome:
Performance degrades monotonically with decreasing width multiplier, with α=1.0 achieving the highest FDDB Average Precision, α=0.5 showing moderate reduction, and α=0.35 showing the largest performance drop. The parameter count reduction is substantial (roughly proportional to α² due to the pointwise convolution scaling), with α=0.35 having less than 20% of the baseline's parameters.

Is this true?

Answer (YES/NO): YES